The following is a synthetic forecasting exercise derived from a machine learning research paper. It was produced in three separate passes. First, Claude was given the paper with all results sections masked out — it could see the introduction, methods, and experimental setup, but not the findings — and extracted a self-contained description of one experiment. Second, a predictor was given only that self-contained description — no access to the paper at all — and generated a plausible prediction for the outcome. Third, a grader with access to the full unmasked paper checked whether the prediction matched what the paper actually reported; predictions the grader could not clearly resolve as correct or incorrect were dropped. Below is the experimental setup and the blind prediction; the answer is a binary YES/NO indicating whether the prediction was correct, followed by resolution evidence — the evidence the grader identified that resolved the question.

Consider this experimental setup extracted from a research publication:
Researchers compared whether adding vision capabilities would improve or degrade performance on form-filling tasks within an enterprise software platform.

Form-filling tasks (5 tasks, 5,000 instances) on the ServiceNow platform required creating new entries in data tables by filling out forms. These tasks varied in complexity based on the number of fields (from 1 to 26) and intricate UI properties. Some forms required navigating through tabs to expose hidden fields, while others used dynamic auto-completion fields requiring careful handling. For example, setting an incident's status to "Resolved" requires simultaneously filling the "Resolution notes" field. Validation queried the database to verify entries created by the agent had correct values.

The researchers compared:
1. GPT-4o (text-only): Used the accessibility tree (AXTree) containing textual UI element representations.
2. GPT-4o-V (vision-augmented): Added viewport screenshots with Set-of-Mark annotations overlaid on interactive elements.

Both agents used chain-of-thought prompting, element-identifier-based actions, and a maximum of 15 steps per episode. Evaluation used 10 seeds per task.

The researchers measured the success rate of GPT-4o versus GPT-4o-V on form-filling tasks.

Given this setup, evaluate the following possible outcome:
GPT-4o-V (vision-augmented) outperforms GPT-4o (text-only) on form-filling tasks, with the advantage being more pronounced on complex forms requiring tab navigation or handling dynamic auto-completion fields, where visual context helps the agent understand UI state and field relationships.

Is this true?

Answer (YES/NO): NO